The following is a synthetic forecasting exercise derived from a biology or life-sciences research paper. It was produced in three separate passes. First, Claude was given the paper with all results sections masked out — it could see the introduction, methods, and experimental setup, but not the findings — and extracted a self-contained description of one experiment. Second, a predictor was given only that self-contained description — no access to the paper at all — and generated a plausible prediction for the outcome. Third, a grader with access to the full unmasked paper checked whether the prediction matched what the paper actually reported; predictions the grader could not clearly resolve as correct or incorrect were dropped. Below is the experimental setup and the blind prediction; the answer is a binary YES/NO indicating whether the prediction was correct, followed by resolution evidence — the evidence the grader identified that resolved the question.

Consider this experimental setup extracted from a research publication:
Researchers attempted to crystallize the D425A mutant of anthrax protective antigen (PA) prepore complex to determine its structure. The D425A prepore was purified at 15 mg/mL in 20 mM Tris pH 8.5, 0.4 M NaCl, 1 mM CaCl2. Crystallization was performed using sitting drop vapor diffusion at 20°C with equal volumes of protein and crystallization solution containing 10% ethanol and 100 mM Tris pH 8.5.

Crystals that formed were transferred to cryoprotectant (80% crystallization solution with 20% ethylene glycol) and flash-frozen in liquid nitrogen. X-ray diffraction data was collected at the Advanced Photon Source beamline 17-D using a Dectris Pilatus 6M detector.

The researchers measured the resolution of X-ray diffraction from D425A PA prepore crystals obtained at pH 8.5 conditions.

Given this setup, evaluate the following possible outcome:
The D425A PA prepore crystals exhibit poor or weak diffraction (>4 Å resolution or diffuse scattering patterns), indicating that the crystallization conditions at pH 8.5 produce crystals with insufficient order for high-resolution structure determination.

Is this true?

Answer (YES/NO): YES